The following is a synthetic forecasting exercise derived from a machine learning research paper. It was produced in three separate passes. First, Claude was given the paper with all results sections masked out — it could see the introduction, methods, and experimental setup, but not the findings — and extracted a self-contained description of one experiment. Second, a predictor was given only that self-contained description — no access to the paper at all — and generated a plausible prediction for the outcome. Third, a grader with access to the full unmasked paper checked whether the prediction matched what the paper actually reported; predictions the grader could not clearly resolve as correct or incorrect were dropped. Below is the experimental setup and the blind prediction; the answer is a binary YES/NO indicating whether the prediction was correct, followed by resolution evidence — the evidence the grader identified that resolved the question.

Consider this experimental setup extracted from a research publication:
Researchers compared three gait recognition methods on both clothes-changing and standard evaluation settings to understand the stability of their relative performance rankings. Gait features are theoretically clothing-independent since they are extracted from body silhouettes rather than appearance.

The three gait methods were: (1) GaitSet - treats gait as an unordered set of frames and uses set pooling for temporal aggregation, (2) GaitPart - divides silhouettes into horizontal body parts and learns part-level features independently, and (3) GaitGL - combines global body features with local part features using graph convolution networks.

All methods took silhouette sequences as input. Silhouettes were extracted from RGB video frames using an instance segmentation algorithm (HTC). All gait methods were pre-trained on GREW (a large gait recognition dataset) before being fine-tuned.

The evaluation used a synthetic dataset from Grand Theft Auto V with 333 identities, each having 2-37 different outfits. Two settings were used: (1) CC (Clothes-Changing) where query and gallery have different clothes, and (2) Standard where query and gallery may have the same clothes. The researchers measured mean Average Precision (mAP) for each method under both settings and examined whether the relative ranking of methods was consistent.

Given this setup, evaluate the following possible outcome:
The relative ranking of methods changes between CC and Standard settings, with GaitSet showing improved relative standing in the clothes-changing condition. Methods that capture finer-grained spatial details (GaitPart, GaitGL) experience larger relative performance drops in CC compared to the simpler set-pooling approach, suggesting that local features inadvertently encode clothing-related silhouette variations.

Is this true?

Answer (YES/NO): NO